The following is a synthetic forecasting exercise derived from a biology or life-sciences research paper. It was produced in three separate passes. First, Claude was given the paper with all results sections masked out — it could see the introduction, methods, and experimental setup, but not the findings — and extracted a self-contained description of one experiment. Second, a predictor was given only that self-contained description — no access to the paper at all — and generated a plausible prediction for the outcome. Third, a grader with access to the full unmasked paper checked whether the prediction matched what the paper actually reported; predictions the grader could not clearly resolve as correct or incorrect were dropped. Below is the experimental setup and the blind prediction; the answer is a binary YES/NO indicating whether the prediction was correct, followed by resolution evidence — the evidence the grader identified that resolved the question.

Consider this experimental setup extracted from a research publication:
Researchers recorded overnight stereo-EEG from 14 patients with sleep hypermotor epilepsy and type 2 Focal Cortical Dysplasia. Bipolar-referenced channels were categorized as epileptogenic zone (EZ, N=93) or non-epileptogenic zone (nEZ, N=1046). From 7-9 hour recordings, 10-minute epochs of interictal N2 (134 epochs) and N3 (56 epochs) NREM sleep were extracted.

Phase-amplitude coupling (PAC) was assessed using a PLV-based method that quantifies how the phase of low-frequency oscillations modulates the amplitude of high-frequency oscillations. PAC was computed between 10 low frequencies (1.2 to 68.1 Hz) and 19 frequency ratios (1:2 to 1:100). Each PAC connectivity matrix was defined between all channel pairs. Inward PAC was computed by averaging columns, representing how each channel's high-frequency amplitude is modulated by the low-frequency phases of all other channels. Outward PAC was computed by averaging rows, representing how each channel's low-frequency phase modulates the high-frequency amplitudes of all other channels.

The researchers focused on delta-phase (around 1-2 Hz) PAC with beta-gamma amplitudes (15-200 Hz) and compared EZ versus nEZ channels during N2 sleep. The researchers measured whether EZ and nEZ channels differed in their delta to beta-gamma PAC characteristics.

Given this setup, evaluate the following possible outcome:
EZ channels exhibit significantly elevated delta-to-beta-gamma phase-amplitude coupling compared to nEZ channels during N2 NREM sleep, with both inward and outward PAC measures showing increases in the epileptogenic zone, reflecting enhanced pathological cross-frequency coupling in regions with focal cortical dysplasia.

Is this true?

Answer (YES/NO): NO